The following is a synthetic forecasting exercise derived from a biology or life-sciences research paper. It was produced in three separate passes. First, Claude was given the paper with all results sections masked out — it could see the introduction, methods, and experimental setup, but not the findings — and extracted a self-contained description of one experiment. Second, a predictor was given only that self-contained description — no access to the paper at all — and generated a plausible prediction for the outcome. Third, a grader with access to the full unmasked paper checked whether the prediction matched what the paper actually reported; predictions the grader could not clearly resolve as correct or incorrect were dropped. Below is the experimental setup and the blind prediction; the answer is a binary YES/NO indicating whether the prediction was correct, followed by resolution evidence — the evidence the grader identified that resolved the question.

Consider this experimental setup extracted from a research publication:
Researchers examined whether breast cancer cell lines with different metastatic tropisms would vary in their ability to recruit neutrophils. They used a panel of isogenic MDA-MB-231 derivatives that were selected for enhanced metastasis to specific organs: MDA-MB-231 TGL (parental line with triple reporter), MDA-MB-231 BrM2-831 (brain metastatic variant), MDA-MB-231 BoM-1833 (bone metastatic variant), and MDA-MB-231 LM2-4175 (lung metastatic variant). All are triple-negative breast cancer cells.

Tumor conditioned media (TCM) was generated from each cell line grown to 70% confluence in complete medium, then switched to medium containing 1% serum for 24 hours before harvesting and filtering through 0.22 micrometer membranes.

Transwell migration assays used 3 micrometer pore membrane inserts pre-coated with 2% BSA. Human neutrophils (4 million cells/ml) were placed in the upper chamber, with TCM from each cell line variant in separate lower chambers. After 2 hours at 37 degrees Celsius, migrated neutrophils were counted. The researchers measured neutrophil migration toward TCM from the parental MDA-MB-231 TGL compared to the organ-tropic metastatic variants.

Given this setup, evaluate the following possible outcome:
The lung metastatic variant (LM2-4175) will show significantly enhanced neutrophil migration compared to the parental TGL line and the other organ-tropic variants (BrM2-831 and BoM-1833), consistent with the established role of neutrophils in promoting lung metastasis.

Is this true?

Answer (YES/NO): NO